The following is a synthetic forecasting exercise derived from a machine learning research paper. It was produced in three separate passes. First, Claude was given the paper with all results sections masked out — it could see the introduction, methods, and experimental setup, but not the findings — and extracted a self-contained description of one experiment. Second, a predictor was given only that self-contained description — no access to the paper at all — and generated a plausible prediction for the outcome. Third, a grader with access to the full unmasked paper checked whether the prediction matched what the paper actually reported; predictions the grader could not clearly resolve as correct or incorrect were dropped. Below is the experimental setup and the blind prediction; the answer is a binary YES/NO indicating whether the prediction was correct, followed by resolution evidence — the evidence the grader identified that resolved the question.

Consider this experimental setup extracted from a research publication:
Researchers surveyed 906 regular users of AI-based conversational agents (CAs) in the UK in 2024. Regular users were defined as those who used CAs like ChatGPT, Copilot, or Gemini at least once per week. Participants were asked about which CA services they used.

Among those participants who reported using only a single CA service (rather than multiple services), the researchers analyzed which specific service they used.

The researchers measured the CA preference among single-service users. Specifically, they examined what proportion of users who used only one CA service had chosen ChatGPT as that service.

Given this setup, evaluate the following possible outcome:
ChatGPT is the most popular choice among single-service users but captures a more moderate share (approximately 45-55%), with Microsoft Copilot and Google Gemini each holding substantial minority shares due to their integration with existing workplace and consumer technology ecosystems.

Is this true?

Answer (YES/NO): NO